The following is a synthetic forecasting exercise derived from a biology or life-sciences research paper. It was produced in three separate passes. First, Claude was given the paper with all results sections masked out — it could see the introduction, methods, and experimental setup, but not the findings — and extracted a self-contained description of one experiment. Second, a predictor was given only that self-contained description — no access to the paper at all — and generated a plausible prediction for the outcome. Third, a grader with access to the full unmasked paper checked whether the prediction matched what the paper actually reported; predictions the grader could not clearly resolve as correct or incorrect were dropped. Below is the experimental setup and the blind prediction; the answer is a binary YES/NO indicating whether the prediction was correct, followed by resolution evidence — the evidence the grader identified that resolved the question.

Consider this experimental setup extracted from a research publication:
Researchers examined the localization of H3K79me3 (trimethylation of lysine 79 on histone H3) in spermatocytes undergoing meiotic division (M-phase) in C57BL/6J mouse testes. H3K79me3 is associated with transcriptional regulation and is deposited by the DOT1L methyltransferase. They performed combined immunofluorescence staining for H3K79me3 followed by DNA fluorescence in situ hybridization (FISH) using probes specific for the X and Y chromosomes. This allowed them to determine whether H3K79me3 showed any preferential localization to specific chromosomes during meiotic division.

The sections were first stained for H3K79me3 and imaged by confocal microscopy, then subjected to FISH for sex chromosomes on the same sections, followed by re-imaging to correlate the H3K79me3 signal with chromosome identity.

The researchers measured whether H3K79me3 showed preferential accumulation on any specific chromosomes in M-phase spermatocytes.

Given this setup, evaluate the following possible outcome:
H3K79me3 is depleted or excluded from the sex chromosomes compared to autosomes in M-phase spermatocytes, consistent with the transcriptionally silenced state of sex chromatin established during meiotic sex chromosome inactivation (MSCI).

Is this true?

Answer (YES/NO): NO